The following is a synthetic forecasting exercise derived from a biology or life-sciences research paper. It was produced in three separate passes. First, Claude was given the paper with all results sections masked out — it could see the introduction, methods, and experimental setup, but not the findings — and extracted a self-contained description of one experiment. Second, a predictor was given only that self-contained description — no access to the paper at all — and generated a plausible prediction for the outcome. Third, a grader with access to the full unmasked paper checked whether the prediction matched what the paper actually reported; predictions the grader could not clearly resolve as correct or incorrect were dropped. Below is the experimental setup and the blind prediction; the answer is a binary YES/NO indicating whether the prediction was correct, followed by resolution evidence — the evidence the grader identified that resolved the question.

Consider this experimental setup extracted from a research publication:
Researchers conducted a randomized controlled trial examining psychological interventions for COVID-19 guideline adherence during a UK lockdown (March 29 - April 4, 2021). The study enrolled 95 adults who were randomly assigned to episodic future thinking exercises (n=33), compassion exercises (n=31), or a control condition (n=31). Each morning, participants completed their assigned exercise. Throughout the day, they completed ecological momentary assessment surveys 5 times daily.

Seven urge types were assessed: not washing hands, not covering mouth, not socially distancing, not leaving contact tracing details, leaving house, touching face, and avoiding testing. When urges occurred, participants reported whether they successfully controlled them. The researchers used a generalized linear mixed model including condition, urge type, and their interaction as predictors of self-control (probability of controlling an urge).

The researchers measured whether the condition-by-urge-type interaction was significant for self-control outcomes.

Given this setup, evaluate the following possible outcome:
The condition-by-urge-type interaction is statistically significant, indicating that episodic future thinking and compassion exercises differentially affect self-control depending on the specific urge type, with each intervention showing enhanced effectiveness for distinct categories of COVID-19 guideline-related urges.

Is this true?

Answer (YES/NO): NO